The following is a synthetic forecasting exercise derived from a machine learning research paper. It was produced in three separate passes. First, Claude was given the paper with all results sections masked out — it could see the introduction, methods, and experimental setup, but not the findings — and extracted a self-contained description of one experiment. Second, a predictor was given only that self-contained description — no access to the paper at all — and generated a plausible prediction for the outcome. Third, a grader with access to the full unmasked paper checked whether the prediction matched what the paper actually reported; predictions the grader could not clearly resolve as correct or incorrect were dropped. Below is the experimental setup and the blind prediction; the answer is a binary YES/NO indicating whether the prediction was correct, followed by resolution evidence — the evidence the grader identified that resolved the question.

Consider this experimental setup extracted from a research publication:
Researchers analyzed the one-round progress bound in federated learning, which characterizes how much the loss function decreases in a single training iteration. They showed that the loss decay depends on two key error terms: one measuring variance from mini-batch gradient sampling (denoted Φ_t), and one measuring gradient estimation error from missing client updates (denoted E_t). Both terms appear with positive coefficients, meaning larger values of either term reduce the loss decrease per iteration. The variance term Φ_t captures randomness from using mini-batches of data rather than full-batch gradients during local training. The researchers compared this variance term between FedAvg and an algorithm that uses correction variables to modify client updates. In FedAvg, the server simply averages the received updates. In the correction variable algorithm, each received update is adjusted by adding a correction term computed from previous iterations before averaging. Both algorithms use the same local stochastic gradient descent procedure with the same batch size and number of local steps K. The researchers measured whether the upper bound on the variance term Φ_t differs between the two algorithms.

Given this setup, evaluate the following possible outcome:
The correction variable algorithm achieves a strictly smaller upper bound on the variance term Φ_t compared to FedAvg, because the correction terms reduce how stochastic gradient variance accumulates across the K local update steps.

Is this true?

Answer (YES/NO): NO